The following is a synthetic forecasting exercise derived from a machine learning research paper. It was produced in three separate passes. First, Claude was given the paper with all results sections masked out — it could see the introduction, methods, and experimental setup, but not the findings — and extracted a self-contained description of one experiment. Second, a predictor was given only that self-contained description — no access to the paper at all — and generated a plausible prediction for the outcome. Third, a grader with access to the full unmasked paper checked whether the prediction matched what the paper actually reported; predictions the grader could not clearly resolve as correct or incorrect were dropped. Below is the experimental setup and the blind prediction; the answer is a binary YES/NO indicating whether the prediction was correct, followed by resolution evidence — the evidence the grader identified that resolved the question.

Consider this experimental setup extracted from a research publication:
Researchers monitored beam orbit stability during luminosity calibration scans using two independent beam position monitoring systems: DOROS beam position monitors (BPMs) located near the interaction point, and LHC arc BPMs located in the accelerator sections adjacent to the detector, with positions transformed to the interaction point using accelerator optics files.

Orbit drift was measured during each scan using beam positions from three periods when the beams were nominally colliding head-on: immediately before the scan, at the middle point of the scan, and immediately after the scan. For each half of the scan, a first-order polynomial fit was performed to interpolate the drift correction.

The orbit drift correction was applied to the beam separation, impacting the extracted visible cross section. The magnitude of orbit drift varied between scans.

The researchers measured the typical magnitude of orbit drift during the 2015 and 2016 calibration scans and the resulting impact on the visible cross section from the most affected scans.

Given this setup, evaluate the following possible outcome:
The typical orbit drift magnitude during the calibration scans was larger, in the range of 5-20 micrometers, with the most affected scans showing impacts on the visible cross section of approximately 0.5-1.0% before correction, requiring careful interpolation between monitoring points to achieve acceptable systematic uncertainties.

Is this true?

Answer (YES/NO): NO